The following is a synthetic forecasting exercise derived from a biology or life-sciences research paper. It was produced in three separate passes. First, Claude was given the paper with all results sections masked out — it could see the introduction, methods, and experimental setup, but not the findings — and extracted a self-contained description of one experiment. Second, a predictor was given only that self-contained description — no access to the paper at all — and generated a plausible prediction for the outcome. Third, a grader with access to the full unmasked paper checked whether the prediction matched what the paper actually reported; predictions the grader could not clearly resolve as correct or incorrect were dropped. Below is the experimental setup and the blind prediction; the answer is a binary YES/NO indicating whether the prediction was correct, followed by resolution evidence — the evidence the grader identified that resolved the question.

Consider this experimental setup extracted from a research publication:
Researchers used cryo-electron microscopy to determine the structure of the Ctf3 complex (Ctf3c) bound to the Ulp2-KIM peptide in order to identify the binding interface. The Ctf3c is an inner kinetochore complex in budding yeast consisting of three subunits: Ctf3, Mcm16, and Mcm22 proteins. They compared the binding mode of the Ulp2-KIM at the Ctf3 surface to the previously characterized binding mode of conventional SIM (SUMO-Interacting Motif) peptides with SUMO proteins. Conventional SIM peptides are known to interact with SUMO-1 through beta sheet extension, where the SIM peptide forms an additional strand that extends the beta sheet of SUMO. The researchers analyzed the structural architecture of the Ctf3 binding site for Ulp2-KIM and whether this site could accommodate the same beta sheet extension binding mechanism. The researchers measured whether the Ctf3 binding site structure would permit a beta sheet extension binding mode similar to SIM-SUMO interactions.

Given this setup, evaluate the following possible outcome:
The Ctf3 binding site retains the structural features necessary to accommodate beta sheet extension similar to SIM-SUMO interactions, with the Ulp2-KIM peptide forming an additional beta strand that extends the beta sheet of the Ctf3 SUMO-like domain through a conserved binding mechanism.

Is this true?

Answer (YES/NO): NO